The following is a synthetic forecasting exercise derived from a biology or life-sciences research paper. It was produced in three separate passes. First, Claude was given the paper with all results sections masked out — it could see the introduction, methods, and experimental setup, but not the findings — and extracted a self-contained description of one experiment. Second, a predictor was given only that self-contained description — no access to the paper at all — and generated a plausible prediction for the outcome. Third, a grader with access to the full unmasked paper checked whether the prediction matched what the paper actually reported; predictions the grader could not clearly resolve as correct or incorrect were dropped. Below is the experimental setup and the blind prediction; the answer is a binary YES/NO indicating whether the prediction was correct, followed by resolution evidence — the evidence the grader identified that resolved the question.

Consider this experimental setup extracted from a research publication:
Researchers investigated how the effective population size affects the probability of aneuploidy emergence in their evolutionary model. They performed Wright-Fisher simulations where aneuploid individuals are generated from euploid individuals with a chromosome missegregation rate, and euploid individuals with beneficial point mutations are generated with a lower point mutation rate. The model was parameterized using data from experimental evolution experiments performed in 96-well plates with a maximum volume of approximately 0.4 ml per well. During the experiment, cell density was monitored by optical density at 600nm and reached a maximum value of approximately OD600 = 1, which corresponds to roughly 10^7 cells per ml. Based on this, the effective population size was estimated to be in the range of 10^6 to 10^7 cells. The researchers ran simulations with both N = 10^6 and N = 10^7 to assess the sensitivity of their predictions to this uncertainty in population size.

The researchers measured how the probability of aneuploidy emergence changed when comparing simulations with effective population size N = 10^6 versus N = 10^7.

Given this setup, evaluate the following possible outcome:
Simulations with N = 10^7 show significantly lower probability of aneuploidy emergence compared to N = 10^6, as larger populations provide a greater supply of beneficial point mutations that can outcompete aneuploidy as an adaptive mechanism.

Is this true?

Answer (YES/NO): NO